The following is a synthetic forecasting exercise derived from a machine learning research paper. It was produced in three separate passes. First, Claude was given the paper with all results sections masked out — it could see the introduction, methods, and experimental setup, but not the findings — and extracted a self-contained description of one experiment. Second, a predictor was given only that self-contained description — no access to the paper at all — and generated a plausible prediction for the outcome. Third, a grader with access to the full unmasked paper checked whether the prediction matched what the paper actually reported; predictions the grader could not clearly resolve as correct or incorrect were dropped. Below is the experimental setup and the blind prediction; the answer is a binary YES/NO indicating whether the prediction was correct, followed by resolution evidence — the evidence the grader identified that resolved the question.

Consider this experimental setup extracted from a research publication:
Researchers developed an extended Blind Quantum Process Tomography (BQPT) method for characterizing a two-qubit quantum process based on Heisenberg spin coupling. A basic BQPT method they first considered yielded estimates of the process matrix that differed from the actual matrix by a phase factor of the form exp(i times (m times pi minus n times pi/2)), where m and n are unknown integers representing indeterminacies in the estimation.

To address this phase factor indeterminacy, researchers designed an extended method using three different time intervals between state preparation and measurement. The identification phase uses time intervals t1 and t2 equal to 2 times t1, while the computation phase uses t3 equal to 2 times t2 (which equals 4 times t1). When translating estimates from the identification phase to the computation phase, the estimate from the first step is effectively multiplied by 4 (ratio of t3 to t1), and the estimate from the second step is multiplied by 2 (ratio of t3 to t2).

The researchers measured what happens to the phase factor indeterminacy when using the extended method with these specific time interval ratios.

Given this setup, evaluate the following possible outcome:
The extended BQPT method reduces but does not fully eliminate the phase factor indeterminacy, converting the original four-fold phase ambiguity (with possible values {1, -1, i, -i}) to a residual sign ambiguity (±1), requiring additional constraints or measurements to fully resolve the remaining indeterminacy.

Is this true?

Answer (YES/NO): NO